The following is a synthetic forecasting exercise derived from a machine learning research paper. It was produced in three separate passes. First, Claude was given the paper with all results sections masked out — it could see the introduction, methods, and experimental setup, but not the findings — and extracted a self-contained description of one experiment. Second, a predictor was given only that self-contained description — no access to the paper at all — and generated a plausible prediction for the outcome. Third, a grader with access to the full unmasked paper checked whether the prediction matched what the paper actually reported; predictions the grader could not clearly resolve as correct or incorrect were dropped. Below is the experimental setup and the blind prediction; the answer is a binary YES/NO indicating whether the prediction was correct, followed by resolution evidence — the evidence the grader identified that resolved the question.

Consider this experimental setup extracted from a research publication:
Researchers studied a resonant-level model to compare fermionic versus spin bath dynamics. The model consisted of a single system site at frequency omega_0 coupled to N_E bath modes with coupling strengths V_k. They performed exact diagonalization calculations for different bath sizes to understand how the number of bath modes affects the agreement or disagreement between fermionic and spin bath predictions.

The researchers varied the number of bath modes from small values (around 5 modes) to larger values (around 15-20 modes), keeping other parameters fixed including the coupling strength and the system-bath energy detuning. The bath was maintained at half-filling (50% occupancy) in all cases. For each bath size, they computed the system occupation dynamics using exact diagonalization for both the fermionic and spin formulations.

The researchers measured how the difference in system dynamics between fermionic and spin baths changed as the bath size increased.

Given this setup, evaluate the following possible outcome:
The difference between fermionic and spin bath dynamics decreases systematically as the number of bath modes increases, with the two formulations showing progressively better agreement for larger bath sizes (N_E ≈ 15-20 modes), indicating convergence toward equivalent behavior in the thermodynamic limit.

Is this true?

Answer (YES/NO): YES